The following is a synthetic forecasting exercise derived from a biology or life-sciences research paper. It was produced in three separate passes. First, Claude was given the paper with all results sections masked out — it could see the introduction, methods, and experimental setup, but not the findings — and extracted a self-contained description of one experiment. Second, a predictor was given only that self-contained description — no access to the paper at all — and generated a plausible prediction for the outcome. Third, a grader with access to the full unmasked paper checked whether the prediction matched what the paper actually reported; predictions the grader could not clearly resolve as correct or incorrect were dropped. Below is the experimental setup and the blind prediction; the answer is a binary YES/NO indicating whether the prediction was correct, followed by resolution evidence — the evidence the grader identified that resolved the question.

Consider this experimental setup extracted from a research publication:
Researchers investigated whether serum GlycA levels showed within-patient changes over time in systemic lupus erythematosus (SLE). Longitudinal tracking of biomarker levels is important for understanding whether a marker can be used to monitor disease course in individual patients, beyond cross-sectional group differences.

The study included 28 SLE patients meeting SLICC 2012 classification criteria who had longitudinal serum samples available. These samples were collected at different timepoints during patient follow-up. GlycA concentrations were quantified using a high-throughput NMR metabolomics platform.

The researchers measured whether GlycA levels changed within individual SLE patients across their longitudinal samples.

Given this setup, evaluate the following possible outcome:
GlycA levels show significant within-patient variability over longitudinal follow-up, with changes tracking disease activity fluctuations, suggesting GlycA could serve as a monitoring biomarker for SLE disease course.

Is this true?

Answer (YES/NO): NO